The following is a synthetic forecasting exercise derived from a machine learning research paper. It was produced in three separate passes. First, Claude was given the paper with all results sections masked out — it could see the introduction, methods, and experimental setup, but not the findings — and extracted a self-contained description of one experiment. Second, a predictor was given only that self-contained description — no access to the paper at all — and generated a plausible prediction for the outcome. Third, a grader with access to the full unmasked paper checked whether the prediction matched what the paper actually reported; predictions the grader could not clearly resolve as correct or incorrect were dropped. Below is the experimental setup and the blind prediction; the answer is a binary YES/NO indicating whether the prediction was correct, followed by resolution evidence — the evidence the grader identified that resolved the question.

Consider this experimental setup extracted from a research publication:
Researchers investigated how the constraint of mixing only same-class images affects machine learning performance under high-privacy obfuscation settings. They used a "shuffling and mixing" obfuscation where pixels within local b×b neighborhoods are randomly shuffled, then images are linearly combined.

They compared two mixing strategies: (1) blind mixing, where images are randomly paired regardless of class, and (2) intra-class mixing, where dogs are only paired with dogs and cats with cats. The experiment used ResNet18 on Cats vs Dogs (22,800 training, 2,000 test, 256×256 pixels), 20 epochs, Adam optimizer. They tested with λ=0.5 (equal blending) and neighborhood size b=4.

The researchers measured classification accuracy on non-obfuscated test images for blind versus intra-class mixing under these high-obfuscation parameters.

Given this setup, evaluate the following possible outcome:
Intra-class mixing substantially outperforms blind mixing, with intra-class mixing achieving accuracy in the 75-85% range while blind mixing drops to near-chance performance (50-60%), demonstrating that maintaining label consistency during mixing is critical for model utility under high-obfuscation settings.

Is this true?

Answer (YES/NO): NO